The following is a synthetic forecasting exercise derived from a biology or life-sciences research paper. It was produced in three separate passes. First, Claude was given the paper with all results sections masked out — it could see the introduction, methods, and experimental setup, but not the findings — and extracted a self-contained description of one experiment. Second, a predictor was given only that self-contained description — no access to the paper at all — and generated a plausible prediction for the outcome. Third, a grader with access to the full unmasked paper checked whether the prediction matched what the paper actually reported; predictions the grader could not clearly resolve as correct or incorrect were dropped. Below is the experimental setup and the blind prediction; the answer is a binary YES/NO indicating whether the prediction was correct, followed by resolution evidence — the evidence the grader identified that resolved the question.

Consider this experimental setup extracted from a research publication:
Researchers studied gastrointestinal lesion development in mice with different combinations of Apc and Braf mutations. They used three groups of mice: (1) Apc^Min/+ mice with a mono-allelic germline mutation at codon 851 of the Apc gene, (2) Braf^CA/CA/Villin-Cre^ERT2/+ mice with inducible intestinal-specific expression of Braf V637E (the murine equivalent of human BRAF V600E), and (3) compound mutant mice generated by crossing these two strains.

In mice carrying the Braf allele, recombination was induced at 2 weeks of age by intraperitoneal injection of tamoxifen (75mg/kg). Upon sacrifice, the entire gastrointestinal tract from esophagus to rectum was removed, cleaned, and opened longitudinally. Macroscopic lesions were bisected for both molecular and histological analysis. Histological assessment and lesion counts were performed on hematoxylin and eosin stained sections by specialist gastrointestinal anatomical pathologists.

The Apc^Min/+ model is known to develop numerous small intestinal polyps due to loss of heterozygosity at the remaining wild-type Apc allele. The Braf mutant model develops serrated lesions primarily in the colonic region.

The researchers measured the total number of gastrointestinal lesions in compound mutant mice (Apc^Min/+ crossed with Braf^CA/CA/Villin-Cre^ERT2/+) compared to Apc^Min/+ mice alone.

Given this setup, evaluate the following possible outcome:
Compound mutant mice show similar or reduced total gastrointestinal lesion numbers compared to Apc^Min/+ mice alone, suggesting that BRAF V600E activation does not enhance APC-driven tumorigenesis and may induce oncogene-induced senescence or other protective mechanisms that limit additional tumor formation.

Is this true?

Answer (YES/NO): NO